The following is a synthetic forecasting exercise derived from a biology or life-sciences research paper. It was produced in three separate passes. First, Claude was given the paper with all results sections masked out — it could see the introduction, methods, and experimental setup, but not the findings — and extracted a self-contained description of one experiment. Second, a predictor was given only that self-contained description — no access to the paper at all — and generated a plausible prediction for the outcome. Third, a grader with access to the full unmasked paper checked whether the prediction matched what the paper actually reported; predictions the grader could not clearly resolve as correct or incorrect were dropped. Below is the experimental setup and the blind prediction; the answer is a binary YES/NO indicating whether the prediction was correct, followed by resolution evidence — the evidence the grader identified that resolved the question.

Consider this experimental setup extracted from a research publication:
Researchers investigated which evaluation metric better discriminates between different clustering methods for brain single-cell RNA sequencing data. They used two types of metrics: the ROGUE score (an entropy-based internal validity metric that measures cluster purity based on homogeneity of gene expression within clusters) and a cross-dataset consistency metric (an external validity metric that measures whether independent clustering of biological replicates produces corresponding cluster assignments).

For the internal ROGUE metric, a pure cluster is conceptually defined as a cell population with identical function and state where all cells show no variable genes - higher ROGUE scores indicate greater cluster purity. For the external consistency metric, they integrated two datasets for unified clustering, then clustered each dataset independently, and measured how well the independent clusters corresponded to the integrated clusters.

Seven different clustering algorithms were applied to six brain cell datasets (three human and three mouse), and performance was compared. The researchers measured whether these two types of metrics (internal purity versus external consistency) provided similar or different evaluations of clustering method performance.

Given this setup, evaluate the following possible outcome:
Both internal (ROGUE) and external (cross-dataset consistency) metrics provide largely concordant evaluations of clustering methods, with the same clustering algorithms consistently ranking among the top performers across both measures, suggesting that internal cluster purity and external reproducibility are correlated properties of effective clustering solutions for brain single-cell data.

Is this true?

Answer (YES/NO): NO